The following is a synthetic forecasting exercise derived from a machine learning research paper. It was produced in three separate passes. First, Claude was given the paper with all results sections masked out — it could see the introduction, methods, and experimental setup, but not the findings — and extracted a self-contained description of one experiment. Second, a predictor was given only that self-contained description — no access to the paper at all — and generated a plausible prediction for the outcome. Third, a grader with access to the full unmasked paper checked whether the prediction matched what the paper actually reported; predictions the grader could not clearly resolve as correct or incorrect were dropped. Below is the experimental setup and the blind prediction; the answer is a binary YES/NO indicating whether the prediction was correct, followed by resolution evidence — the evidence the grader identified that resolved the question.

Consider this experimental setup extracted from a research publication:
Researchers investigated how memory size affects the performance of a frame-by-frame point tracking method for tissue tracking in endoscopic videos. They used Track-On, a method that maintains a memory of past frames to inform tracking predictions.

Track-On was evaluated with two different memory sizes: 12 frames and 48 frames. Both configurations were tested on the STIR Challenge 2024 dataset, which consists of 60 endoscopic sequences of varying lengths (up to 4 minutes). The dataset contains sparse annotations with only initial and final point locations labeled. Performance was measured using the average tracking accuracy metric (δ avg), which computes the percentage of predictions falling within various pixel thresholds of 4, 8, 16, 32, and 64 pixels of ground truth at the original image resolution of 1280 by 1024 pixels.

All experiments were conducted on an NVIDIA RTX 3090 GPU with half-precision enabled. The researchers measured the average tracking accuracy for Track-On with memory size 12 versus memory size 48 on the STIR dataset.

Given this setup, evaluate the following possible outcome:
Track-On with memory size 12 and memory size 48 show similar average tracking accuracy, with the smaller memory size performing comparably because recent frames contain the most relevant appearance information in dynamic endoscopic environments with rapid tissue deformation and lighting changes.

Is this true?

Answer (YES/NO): NO